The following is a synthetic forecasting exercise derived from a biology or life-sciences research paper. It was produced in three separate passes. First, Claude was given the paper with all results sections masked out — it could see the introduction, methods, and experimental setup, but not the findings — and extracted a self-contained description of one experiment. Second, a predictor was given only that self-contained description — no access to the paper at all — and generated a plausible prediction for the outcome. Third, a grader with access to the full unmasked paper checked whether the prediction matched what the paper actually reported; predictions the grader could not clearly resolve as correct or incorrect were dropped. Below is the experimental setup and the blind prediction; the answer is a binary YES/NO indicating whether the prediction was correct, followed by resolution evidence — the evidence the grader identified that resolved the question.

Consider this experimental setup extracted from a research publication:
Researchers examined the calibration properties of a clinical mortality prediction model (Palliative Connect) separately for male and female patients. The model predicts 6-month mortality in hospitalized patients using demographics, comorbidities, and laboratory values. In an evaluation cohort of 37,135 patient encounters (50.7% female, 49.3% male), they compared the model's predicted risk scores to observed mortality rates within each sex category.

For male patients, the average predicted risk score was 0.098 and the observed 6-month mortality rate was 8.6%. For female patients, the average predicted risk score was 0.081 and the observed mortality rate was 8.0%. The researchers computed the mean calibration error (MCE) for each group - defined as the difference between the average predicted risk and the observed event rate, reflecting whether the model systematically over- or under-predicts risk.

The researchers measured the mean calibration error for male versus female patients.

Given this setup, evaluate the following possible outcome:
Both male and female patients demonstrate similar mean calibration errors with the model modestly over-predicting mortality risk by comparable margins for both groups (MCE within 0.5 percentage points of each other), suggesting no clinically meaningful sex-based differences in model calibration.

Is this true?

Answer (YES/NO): NO